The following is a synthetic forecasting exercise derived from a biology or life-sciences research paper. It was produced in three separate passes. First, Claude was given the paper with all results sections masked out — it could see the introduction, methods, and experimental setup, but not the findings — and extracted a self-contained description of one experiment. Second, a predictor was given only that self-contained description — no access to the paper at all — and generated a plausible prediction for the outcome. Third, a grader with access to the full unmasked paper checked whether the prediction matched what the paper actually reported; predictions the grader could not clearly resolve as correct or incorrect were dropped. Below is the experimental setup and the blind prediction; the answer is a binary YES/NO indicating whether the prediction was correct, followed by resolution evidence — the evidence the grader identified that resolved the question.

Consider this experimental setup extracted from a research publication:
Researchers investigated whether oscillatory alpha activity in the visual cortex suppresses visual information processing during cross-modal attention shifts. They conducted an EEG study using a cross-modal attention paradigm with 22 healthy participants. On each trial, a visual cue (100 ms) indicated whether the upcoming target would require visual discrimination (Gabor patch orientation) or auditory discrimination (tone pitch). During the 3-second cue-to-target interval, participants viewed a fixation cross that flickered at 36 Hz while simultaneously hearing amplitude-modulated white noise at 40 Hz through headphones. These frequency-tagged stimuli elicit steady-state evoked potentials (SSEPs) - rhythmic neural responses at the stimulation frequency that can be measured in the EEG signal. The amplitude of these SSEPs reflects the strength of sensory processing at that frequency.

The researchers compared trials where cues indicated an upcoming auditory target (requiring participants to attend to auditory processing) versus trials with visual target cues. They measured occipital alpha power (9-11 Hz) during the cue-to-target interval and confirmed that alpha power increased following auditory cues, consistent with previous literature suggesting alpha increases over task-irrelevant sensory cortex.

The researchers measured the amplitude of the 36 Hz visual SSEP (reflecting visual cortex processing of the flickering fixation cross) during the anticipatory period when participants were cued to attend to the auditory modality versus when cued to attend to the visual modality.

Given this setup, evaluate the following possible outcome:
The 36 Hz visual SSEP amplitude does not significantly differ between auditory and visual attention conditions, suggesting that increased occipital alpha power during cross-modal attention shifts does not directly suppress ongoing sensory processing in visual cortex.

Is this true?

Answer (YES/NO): NO